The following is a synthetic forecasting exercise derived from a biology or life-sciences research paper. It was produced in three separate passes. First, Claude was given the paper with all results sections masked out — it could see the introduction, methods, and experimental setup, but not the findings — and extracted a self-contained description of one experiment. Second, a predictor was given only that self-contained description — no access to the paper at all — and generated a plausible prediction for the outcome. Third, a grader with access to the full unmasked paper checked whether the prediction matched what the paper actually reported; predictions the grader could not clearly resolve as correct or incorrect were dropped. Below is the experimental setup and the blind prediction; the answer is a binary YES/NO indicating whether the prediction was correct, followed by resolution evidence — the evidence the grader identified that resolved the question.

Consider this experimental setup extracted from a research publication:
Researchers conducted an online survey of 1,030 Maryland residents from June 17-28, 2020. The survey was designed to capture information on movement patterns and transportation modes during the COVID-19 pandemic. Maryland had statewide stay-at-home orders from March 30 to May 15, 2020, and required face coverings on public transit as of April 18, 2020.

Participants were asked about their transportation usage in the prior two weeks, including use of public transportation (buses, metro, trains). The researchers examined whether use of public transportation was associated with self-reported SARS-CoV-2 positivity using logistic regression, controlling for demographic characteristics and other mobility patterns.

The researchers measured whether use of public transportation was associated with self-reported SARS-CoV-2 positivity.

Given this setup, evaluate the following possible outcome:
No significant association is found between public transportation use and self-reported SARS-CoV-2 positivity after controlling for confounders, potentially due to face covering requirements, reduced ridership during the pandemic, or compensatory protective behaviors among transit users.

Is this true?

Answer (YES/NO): NO